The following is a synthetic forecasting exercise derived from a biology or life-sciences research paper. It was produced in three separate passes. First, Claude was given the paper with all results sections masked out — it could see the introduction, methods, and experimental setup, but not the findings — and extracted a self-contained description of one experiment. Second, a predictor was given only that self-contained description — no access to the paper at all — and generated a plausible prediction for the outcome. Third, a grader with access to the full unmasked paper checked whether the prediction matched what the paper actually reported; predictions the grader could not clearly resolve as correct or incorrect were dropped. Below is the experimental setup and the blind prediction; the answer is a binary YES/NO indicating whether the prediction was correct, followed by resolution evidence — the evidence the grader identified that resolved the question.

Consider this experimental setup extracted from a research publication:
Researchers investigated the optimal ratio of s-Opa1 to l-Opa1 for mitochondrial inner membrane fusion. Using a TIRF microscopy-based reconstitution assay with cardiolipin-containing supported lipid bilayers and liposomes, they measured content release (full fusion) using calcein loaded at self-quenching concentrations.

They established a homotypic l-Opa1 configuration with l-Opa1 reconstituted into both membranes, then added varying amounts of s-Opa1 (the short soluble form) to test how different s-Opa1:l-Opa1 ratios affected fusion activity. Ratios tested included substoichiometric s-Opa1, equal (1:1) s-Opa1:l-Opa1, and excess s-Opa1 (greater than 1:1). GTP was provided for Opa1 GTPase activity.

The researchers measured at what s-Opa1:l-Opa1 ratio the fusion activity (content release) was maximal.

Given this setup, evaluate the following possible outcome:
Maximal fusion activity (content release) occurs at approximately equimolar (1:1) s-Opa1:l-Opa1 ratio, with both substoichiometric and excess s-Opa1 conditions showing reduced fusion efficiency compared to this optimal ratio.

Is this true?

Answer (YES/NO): YES